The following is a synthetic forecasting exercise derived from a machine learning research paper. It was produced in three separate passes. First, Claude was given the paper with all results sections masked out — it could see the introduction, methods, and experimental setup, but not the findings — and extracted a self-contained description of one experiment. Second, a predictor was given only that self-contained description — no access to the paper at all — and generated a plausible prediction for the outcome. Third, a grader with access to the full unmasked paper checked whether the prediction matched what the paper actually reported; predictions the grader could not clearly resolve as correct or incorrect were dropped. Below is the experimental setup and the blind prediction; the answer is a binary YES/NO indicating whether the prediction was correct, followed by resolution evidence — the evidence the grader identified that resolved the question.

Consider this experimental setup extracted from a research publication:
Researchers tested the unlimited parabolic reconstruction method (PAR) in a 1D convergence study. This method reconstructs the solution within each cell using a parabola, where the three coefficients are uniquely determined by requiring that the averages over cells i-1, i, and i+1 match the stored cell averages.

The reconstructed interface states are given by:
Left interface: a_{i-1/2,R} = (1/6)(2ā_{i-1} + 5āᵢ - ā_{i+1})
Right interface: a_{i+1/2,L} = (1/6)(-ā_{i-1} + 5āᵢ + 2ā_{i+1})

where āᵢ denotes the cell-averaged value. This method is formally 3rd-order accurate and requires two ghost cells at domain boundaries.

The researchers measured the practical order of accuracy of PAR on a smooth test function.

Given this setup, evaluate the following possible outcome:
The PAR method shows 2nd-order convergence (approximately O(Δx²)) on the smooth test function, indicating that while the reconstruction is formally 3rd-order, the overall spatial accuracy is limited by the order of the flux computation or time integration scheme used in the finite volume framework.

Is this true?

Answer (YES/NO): NO